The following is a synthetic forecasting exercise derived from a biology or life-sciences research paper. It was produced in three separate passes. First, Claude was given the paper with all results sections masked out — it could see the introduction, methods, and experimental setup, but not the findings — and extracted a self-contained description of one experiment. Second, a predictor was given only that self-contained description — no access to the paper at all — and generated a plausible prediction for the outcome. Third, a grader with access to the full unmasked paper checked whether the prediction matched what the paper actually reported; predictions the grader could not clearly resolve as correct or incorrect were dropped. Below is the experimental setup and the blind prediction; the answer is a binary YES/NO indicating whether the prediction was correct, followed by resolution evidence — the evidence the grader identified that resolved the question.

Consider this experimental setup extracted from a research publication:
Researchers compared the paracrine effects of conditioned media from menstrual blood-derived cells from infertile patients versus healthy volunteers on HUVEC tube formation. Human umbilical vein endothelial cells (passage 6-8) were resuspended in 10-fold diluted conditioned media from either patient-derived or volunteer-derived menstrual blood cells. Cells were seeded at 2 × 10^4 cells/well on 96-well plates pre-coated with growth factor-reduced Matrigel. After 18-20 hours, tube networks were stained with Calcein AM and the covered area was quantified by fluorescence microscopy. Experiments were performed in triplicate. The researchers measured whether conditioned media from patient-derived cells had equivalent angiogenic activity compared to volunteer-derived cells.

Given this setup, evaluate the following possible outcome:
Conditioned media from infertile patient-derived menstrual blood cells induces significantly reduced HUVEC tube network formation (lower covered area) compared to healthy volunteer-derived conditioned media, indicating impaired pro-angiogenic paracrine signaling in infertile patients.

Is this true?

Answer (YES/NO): NO